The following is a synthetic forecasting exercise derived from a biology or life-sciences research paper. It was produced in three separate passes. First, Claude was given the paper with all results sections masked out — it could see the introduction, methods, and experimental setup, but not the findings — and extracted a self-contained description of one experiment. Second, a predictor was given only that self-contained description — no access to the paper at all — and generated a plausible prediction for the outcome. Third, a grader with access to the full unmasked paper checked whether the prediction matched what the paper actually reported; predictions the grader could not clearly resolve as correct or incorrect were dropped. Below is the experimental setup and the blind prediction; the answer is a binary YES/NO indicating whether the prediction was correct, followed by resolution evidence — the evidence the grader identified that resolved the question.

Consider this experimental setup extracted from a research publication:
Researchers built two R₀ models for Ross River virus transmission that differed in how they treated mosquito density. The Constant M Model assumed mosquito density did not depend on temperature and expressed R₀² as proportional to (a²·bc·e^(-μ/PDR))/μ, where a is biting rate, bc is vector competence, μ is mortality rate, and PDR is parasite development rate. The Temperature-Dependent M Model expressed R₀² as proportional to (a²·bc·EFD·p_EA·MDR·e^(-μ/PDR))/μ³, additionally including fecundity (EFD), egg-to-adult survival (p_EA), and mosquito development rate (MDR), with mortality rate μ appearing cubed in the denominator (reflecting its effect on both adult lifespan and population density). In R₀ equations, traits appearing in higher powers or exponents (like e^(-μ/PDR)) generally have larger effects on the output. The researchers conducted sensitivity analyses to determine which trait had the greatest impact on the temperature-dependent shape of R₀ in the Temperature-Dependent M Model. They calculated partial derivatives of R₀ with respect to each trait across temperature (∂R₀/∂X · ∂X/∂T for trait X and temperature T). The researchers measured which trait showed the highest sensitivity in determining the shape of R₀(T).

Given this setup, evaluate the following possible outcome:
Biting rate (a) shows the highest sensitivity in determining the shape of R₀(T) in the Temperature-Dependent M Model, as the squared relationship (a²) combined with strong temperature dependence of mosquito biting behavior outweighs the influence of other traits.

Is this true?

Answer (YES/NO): NO